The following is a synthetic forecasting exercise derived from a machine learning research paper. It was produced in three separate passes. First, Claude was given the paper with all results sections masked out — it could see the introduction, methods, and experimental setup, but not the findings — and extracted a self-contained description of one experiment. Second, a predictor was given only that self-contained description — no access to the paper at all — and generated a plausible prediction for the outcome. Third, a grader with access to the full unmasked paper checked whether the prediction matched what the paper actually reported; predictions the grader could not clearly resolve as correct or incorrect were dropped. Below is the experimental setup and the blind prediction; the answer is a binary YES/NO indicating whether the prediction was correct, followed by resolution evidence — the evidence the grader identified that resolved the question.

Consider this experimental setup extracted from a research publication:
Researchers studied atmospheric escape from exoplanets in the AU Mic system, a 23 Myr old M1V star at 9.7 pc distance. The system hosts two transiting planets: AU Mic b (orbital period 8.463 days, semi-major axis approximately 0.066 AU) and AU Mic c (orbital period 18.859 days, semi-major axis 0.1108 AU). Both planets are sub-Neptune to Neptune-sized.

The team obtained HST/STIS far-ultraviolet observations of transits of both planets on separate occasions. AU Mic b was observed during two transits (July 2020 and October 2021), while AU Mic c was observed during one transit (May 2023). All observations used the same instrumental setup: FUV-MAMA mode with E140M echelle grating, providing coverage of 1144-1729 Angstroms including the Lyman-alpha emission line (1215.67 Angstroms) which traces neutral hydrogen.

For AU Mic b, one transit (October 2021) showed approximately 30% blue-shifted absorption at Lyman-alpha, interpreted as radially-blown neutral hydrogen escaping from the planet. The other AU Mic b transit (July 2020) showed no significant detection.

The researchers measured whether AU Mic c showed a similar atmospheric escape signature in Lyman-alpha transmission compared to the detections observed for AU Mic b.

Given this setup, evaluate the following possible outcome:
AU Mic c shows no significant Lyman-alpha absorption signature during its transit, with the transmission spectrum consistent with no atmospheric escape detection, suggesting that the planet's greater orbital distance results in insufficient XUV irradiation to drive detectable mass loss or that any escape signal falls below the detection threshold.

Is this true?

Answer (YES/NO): NO